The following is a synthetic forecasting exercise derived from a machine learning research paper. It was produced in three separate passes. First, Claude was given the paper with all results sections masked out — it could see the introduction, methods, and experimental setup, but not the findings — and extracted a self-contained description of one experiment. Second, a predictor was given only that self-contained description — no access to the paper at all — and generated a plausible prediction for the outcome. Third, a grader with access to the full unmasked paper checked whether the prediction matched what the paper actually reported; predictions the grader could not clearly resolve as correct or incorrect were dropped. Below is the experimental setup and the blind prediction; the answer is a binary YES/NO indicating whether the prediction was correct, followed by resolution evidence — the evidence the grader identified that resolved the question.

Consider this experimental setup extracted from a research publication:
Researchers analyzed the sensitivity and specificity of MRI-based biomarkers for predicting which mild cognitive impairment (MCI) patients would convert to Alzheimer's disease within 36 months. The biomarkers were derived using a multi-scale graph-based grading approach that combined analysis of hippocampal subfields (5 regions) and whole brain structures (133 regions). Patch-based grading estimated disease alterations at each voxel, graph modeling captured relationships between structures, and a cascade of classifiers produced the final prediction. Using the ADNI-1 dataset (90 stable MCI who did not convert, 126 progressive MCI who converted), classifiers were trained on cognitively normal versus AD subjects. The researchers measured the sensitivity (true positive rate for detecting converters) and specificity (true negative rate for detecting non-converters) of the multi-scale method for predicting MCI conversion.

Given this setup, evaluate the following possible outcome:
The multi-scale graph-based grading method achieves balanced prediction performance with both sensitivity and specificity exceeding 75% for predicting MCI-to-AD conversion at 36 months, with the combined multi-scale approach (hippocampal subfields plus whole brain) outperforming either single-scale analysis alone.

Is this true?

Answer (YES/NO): NO